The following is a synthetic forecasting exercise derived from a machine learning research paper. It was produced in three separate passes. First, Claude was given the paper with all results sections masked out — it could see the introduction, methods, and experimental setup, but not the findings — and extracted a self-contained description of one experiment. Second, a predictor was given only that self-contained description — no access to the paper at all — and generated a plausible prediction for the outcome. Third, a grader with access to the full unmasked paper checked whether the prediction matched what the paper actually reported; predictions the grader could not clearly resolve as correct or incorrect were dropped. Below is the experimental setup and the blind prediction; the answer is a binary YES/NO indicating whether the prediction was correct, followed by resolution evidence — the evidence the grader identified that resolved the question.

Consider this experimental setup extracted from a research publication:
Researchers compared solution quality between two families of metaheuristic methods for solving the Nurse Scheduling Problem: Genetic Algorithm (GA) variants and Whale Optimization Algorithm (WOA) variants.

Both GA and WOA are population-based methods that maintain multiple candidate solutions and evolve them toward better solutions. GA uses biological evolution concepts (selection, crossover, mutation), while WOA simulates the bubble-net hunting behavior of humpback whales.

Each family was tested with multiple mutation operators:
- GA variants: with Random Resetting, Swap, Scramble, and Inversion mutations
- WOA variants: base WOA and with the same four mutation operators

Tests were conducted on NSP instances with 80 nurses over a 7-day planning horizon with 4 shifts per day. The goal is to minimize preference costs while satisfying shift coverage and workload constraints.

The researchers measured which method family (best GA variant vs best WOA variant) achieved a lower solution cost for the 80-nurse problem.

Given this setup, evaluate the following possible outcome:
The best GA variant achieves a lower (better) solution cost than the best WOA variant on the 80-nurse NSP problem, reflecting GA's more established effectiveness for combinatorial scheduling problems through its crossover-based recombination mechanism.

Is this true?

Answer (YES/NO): YES